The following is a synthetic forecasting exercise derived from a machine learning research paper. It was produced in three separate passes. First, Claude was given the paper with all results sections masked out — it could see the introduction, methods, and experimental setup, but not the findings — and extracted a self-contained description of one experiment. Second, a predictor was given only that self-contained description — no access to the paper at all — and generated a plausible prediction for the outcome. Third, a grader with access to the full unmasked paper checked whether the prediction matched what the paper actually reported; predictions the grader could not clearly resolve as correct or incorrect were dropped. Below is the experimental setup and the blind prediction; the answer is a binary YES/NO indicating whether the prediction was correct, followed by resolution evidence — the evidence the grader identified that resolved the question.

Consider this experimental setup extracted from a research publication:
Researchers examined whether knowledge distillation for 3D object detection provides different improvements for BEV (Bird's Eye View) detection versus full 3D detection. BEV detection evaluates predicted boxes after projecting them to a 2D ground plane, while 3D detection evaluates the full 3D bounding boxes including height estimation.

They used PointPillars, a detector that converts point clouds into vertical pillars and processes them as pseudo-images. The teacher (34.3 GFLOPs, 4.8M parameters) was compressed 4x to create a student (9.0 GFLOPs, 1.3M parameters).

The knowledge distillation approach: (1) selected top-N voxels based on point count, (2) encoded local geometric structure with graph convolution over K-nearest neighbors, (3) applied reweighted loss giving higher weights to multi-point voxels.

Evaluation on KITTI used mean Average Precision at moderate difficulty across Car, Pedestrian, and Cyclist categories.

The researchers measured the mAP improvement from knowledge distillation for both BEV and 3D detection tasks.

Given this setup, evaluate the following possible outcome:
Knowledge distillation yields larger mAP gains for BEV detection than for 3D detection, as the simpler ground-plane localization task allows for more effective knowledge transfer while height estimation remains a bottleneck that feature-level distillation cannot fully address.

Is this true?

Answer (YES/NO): NO